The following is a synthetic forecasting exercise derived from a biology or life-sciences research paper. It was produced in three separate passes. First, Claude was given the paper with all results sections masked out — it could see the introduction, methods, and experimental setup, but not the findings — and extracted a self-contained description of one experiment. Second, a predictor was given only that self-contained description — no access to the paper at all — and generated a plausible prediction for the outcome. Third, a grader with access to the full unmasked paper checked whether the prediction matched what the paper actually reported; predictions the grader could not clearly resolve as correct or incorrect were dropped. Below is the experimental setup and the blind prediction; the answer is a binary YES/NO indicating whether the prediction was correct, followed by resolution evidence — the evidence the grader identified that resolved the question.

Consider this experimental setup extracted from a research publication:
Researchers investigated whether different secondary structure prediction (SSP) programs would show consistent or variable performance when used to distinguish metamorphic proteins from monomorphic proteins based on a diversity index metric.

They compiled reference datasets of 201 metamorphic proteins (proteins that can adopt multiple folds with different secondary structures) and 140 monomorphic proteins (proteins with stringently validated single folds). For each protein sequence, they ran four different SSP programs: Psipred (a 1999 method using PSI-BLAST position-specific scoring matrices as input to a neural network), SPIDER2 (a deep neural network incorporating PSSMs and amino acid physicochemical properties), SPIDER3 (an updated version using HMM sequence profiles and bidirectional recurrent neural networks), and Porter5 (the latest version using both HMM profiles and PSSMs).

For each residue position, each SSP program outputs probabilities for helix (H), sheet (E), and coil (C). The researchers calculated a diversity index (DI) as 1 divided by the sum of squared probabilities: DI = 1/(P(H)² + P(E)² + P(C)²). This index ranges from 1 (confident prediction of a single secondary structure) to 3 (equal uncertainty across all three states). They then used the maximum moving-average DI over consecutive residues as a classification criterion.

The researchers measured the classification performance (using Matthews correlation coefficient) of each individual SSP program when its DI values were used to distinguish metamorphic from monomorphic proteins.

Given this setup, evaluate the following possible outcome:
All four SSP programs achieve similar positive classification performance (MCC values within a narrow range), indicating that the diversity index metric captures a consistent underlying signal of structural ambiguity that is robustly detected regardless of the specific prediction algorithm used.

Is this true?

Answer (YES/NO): YES